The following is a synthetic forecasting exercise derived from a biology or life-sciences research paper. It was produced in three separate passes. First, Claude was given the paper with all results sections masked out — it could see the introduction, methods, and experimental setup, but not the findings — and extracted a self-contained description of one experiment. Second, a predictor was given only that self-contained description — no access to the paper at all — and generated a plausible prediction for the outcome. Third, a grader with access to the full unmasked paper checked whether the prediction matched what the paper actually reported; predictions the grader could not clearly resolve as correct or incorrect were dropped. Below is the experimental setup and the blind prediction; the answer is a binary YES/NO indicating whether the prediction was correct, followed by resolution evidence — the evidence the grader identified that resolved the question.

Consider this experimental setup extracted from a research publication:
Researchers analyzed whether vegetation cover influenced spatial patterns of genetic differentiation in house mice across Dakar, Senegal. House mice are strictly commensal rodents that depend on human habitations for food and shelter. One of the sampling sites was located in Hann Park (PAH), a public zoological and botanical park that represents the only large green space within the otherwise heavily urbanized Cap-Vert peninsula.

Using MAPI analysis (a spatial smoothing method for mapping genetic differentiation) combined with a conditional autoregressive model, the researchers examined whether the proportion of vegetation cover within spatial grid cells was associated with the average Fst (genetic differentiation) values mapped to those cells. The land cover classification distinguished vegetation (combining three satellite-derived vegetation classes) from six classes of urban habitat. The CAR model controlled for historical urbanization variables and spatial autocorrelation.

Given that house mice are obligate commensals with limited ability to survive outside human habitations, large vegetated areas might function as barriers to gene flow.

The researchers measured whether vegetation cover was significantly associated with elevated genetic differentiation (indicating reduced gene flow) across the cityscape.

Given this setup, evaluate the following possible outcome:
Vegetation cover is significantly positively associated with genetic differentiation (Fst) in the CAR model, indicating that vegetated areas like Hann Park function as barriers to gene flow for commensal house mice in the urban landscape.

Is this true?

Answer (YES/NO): YES